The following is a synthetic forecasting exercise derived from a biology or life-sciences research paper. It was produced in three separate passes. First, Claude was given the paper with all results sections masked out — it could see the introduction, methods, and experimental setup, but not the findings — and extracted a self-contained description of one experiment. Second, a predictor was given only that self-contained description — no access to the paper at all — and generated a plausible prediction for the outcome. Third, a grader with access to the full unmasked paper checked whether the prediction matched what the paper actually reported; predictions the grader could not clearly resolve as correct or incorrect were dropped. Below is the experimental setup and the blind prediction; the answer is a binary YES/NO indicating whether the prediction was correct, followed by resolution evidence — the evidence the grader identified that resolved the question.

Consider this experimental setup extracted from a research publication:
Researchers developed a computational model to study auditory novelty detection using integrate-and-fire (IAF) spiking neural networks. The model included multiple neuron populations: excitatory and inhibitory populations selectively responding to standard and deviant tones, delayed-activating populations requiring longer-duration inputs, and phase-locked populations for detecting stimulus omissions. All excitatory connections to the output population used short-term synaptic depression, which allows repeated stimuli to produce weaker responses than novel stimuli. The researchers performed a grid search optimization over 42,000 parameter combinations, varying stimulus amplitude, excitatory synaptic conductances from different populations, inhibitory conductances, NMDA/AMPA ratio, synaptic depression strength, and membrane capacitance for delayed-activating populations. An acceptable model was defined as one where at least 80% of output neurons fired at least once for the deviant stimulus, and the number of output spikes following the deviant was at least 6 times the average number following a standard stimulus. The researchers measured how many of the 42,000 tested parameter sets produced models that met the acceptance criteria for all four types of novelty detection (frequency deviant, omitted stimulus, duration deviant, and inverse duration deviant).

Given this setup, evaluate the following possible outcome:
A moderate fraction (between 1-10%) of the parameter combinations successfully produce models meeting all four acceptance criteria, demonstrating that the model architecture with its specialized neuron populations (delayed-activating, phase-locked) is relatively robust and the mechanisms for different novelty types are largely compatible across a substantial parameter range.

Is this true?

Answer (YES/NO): NO